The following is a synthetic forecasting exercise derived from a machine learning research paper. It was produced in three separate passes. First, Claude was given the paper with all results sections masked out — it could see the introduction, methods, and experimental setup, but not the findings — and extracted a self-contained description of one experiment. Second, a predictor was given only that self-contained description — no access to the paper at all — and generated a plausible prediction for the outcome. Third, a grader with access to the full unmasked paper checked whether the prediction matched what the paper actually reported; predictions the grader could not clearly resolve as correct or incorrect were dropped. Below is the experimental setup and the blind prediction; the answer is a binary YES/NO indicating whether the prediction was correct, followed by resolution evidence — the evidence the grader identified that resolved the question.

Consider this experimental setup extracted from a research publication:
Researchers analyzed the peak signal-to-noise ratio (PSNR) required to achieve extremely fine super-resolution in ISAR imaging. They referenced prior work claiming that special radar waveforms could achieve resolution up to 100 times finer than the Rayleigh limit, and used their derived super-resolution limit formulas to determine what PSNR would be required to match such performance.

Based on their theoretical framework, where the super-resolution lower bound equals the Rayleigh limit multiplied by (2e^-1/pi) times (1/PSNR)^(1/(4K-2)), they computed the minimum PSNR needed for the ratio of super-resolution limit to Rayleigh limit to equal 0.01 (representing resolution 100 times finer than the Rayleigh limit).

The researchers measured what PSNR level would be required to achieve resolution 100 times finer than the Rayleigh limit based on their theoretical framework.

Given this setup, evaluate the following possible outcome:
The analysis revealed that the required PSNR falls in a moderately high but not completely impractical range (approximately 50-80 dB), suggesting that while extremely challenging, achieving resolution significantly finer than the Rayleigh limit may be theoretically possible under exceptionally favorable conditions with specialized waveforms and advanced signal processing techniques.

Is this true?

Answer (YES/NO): NO